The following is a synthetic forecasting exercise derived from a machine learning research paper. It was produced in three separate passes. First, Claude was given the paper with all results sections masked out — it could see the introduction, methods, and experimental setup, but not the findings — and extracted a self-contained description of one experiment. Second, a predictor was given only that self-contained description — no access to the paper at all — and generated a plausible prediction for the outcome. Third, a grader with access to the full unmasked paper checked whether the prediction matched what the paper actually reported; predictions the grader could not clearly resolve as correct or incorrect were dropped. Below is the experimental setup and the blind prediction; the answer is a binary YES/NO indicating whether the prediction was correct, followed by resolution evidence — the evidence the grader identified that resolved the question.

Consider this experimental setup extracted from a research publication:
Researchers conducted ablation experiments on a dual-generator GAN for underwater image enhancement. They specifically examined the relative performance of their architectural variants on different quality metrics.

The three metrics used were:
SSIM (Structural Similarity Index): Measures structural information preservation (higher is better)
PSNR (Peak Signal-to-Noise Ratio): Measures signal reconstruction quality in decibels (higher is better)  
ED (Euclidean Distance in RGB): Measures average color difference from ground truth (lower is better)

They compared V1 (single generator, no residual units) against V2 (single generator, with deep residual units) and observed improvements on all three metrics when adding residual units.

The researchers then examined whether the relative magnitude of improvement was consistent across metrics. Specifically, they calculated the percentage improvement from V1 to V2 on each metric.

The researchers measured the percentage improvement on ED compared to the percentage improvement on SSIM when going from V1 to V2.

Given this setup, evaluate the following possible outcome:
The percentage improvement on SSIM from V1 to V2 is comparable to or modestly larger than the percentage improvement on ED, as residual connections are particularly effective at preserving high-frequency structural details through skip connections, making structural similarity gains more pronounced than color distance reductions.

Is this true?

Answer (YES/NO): NO